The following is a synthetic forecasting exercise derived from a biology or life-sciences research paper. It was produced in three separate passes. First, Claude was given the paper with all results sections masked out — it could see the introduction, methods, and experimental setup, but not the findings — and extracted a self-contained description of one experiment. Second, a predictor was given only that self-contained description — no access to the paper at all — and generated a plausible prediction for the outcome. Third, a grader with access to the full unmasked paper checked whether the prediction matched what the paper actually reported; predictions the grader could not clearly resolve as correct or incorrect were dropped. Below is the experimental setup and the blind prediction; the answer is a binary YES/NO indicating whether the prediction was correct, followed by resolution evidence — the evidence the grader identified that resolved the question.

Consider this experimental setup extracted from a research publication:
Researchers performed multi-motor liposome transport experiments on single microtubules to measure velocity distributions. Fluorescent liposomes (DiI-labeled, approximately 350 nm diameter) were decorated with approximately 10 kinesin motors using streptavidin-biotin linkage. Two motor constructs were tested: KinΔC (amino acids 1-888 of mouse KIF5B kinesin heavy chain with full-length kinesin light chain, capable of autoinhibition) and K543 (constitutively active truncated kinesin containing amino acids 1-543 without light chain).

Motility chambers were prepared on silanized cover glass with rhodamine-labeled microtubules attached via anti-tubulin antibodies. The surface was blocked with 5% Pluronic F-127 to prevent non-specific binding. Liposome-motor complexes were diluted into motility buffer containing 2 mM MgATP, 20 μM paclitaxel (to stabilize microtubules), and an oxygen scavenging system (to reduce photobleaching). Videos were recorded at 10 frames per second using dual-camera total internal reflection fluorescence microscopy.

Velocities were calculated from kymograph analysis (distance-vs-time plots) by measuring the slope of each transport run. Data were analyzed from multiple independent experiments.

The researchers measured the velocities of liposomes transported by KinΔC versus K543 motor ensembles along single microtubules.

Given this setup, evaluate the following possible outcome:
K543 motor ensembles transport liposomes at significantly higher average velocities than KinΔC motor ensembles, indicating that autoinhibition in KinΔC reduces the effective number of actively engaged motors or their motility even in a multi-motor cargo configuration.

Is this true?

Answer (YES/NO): NO